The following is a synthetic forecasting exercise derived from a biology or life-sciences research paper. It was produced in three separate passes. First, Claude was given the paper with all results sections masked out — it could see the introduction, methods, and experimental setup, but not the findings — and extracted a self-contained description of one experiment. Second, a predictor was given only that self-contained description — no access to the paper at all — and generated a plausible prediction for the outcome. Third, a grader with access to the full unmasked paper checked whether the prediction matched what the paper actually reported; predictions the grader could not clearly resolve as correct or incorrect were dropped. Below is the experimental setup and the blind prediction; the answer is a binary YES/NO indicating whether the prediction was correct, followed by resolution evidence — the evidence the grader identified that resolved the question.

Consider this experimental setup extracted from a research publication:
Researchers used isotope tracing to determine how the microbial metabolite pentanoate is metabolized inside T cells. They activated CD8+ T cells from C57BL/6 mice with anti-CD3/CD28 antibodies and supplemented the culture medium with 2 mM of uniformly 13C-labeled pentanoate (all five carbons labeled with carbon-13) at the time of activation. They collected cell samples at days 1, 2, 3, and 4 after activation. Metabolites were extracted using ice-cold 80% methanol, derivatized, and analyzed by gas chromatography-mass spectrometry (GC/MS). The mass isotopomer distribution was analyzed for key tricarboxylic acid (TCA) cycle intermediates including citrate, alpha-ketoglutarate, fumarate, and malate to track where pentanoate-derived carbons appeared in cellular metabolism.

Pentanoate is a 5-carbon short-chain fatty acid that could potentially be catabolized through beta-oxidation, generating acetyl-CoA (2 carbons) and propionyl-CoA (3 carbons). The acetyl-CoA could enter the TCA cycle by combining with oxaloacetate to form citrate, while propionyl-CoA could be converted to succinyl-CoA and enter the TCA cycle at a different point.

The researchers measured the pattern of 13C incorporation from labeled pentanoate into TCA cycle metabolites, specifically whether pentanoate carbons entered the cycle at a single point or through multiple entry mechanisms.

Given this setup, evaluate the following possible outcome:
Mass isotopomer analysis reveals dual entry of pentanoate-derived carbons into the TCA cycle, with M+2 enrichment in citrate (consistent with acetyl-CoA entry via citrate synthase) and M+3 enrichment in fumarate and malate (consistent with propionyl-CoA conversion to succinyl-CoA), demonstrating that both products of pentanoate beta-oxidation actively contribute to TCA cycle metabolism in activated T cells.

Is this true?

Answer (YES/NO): YES